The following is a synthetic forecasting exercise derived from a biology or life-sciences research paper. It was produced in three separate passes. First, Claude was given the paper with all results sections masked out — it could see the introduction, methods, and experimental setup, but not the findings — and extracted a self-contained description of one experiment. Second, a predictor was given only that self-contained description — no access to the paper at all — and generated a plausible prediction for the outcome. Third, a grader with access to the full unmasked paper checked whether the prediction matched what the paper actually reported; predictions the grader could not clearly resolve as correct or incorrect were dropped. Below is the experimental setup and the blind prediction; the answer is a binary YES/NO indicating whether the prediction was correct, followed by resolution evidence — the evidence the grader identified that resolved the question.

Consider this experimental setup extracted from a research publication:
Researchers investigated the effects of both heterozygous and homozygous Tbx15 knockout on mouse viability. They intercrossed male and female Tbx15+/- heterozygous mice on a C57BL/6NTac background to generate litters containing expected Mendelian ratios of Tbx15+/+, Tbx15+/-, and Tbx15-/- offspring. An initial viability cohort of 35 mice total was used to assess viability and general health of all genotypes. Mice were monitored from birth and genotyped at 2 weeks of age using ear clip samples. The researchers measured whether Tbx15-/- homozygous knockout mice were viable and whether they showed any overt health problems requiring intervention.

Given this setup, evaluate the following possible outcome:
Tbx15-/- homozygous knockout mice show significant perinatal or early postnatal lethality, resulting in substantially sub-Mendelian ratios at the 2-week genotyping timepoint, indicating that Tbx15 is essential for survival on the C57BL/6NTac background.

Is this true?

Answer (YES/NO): YES